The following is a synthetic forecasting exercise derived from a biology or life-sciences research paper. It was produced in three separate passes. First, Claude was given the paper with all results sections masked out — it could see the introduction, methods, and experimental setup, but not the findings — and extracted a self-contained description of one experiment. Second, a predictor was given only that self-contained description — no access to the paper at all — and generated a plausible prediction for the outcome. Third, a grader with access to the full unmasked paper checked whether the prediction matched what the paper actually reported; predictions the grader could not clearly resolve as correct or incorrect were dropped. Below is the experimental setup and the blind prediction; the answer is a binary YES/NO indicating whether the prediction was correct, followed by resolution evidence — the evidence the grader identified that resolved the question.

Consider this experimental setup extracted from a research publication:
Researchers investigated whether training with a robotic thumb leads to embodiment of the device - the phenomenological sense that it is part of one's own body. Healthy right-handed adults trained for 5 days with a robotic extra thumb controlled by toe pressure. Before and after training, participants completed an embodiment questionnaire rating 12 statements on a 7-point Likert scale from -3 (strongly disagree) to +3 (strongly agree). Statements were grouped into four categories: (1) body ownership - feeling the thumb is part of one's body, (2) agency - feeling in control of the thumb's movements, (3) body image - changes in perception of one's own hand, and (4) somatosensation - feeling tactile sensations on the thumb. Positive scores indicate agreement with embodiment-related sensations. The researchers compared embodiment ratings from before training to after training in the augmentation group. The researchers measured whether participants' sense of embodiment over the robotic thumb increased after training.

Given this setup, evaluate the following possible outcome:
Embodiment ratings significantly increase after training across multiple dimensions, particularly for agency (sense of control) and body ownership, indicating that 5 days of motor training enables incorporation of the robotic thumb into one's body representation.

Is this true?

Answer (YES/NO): NO